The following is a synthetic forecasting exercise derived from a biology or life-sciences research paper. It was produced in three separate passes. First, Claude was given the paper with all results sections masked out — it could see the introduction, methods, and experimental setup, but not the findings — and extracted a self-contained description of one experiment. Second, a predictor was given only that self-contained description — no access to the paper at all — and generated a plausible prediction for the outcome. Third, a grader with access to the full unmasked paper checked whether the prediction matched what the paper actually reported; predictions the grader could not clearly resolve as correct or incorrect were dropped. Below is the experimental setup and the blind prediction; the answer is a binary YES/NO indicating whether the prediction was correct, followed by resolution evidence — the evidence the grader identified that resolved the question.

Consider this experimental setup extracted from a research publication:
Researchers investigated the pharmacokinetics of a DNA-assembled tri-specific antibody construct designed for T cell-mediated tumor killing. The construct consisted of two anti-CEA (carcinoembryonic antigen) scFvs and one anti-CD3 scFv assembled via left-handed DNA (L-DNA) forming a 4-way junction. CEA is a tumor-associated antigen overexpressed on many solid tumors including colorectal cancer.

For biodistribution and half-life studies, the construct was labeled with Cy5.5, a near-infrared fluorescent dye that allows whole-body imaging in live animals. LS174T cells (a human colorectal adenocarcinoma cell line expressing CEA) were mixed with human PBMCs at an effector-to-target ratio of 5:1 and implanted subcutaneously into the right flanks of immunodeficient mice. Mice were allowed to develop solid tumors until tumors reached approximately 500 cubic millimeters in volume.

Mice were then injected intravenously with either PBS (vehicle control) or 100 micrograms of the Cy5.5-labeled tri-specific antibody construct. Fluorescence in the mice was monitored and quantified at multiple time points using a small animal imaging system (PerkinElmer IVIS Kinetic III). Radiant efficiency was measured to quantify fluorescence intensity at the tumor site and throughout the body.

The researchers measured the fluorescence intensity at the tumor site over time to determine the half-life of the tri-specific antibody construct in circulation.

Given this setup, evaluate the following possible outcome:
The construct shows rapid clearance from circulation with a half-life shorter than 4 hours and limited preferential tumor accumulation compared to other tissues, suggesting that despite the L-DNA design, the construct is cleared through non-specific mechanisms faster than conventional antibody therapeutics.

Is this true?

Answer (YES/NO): NO